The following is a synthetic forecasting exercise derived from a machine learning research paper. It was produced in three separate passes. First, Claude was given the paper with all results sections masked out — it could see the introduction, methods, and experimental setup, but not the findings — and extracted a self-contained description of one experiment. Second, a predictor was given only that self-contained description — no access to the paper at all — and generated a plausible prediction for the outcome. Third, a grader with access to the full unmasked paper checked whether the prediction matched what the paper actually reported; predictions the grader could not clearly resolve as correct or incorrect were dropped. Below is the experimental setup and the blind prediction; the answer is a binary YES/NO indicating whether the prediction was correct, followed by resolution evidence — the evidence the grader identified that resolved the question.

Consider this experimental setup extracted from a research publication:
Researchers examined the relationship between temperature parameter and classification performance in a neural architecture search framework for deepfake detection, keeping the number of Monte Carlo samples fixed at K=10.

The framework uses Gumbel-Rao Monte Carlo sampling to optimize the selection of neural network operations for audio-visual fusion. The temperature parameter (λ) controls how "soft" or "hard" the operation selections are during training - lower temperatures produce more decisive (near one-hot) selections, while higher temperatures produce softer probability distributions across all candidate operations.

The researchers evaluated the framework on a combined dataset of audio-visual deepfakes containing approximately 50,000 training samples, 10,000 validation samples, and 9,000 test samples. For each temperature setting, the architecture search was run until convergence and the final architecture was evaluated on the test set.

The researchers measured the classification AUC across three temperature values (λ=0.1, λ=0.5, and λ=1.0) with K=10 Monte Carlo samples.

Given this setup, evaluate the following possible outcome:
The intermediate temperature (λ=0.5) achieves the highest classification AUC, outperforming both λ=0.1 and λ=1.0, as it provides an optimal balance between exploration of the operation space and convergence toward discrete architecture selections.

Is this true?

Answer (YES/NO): NO